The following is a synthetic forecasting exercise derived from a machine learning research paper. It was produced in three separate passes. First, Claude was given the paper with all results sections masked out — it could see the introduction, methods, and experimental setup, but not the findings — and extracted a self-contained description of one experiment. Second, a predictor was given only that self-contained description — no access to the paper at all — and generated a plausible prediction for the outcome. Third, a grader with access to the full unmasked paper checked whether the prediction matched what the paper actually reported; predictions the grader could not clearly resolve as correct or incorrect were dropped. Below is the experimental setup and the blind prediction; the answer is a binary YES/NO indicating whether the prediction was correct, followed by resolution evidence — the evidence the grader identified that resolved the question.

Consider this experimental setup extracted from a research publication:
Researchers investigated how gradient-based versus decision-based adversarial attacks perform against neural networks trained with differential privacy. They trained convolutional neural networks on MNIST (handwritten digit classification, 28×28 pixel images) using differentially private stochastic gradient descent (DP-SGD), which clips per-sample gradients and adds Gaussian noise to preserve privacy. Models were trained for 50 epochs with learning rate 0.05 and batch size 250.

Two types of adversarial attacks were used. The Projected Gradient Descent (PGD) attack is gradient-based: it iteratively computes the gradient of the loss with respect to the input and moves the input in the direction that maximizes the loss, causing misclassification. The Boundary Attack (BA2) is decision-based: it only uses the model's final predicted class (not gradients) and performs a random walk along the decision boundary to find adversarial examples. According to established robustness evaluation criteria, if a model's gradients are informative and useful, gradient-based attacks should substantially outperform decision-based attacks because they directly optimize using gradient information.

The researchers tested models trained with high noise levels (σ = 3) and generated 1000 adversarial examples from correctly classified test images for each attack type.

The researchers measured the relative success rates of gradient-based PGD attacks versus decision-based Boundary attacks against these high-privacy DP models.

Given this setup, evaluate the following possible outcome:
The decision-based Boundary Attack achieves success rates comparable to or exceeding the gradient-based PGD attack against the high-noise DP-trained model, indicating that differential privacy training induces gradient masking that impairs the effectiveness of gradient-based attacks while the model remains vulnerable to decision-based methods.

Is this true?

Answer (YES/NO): YES